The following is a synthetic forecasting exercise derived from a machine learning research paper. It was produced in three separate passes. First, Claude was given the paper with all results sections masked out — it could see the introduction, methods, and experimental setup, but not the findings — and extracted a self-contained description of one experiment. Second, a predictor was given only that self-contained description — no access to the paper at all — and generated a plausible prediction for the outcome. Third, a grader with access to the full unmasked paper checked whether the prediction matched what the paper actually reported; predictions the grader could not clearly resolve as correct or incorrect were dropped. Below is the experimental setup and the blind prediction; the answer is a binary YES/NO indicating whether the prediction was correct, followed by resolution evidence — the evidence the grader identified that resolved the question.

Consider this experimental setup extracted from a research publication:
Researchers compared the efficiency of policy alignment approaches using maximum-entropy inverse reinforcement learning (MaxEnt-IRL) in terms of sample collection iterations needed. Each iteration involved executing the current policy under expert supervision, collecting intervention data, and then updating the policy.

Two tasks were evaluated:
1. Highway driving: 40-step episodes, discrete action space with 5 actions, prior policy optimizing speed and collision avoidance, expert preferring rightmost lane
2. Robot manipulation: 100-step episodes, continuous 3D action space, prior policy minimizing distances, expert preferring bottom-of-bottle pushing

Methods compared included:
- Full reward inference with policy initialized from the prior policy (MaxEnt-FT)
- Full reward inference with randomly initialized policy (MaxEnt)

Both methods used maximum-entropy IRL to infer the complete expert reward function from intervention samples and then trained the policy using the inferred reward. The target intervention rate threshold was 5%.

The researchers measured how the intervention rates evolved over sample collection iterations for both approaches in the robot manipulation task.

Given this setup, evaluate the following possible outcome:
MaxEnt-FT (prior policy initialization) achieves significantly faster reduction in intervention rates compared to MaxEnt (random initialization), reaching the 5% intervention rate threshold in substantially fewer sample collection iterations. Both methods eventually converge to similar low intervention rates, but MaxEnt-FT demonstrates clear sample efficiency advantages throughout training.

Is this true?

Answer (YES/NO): NO